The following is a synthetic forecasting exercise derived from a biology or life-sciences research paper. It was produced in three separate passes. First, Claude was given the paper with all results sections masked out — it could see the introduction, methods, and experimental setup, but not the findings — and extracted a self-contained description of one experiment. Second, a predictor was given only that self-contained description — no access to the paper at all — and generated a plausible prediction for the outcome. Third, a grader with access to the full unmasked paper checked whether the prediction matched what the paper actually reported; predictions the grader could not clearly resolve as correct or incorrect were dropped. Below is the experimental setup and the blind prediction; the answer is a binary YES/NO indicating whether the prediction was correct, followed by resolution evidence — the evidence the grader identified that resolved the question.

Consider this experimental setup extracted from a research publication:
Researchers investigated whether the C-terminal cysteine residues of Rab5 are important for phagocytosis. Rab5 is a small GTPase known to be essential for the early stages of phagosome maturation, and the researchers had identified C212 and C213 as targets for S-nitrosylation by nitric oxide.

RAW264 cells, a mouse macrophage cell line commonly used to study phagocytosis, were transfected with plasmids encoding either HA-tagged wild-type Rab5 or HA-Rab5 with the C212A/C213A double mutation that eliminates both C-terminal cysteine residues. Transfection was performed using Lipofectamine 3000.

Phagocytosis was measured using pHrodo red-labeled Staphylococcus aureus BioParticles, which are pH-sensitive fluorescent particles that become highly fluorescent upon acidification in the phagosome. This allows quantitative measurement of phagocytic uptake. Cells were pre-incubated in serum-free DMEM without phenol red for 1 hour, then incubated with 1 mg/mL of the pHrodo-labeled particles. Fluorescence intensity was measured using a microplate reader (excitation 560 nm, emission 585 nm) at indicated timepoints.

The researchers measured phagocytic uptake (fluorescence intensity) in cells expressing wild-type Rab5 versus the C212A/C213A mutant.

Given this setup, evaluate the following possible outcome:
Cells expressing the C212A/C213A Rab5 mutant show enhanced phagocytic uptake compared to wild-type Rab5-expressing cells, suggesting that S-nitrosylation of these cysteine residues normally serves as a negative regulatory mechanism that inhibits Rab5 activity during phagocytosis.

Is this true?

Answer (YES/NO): NO